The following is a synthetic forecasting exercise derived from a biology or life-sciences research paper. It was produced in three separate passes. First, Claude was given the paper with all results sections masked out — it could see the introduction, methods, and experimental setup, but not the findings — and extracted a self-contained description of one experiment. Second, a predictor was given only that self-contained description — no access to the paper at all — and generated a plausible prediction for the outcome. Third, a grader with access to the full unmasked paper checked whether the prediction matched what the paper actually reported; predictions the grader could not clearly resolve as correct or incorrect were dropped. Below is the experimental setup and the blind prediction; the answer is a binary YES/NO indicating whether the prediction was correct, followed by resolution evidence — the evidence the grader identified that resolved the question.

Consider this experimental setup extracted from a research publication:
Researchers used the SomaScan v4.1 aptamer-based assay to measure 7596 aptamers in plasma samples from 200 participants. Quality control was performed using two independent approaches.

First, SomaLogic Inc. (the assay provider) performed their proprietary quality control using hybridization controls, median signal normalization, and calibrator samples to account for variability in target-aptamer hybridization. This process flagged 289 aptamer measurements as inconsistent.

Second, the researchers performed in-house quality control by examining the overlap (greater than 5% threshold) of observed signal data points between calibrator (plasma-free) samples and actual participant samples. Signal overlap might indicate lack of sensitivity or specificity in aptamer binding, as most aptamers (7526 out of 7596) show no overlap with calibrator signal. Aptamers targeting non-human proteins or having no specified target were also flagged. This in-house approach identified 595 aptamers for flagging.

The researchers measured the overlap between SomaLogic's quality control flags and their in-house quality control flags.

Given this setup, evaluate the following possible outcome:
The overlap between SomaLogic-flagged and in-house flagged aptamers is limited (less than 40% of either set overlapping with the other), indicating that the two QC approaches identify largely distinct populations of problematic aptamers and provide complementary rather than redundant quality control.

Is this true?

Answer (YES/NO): YES